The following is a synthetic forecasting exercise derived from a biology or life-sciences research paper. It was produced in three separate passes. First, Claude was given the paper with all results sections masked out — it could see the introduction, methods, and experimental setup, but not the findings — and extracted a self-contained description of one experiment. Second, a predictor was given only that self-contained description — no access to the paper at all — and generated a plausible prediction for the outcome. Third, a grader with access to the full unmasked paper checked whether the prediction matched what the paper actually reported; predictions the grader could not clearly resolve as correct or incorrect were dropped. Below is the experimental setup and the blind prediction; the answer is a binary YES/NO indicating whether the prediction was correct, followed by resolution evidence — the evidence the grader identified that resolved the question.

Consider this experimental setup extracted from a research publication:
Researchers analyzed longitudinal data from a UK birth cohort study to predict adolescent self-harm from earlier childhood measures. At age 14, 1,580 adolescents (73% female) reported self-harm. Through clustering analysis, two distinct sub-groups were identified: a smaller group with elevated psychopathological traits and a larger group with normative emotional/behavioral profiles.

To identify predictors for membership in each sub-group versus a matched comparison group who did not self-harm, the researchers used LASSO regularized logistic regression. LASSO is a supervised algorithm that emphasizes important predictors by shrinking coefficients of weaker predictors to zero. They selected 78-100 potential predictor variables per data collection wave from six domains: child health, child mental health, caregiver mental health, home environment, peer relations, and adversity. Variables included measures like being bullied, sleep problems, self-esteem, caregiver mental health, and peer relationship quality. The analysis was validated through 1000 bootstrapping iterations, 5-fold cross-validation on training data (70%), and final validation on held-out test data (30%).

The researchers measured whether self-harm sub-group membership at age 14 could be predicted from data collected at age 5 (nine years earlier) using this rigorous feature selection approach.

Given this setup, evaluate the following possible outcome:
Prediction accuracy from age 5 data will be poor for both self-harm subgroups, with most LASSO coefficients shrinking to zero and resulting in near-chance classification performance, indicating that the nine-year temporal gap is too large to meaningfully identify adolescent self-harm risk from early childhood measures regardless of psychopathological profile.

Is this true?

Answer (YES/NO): NO